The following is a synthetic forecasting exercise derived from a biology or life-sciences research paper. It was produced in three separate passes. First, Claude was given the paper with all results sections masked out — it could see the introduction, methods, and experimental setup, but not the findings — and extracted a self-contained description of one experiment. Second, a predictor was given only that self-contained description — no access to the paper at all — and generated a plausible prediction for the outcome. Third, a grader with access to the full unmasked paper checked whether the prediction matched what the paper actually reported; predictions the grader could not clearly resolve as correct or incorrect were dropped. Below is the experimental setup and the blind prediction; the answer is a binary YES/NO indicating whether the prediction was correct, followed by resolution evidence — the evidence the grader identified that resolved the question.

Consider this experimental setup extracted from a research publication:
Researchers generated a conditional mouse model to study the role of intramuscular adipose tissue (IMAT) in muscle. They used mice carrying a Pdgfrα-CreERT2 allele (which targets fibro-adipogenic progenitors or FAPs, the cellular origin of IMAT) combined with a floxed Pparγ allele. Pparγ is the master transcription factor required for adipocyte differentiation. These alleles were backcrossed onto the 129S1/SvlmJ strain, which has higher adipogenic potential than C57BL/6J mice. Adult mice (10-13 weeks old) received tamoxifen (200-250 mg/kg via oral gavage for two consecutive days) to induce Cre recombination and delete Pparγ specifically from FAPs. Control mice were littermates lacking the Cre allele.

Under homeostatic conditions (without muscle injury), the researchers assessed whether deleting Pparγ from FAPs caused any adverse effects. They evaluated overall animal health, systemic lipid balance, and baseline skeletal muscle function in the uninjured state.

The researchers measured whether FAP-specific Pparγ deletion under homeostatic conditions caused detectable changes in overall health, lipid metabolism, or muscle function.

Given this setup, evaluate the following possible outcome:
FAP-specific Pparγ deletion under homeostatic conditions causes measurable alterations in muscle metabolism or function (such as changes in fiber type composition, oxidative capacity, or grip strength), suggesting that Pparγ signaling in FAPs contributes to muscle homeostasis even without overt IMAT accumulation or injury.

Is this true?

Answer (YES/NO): NO